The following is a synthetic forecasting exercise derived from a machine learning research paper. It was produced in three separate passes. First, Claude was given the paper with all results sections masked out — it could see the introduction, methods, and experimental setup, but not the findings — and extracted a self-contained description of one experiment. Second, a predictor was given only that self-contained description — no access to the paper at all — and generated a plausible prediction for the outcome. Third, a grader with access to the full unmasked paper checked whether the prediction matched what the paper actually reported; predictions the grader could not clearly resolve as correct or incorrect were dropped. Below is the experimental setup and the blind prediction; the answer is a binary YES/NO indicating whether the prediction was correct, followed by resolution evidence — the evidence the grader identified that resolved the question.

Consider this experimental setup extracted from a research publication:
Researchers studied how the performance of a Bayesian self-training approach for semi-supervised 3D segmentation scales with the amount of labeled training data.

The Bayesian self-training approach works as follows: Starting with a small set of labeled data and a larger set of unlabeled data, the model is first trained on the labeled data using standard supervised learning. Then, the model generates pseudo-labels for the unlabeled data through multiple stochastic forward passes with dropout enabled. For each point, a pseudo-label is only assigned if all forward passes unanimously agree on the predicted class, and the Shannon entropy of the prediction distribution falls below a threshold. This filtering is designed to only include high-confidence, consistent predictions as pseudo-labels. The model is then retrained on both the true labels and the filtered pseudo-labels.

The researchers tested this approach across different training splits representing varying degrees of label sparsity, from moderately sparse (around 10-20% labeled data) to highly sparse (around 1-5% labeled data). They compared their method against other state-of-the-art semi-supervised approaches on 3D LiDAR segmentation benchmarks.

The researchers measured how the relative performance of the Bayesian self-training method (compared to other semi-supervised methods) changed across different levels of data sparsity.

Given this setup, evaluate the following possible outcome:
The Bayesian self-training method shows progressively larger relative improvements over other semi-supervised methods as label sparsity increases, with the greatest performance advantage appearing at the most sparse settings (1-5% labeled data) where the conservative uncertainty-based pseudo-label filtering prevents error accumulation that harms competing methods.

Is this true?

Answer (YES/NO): NO